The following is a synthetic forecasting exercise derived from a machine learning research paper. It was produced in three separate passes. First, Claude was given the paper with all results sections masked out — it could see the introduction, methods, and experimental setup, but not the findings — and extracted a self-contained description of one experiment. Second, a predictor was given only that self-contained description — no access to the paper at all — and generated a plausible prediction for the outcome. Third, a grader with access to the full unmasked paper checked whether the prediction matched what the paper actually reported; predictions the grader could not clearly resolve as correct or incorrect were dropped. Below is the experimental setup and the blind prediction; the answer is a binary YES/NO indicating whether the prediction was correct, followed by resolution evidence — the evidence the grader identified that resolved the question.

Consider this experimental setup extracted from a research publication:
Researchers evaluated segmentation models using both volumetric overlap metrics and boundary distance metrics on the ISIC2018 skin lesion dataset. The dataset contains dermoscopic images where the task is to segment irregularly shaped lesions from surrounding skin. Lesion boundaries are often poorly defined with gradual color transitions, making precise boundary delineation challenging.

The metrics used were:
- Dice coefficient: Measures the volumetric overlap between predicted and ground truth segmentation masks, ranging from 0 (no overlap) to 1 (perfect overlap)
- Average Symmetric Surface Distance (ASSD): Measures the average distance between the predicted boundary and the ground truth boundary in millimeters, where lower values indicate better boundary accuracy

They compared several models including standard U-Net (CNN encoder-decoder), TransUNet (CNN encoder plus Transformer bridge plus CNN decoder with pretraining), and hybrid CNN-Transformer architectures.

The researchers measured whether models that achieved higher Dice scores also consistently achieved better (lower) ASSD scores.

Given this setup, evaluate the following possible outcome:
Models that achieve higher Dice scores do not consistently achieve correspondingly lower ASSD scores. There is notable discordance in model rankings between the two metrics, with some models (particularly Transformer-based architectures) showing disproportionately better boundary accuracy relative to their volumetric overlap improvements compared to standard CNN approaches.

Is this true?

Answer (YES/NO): NO